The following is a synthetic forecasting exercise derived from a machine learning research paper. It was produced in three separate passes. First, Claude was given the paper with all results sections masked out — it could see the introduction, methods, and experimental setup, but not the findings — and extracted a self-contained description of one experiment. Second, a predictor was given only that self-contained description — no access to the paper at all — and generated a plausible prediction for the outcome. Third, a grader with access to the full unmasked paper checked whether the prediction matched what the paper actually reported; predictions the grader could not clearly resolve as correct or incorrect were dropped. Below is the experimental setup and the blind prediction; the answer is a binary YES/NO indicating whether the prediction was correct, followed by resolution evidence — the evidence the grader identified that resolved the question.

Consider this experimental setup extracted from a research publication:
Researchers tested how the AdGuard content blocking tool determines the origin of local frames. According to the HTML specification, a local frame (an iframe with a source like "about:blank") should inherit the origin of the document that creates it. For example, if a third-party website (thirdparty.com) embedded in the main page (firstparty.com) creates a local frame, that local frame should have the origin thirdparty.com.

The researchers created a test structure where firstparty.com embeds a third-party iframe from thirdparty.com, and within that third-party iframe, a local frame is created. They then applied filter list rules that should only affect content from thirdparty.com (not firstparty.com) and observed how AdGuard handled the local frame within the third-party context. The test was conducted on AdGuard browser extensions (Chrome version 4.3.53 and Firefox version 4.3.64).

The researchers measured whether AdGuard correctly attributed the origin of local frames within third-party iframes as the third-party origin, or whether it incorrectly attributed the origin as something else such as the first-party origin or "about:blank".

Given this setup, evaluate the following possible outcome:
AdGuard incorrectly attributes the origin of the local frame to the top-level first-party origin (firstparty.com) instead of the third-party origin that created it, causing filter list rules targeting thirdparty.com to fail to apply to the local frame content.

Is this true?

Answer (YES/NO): YES